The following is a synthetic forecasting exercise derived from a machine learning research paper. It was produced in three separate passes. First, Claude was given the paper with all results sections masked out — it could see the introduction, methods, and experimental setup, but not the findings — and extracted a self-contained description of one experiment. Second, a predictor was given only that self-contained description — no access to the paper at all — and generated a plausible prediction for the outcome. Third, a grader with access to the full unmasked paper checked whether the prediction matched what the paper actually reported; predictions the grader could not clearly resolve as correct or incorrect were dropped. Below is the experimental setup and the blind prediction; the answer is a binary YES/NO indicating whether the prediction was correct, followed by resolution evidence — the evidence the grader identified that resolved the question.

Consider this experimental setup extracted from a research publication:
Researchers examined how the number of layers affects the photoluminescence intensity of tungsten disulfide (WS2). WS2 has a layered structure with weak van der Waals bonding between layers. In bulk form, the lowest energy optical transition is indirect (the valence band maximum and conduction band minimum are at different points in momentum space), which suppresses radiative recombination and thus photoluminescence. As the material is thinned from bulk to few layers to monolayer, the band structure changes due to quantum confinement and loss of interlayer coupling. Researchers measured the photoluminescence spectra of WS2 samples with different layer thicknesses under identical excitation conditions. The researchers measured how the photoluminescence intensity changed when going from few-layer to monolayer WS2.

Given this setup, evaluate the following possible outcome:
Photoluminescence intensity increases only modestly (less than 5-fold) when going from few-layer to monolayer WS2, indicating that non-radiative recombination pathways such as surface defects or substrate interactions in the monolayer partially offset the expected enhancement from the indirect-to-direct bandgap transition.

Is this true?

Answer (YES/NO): NO